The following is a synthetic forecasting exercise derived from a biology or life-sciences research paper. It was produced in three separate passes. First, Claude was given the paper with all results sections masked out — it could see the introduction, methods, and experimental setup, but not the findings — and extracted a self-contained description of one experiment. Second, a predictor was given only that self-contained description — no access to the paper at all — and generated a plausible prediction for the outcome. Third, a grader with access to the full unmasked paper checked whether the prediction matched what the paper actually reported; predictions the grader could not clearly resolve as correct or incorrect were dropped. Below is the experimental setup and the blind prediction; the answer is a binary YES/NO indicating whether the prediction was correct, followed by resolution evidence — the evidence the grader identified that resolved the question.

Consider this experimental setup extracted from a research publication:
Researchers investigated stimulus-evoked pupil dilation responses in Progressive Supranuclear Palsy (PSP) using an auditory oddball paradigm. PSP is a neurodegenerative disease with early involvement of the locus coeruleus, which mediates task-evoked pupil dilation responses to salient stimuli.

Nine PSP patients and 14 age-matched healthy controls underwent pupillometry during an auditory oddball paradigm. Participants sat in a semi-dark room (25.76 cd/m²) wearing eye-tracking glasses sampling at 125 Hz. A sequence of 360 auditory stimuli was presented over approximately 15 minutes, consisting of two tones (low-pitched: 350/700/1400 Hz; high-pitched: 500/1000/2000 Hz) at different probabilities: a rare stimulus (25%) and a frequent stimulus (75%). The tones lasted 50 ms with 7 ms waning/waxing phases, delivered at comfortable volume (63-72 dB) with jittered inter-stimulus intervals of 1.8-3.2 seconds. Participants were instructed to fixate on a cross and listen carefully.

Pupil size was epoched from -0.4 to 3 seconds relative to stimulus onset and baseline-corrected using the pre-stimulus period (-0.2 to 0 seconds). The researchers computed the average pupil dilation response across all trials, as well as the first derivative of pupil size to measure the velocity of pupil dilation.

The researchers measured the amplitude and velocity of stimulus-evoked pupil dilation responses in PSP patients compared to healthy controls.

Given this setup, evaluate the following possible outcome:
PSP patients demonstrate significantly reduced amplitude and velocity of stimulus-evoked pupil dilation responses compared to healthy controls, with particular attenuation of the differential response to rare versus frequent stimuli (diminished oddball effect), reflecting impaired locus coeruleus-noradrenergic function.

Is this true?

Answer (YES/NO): YES